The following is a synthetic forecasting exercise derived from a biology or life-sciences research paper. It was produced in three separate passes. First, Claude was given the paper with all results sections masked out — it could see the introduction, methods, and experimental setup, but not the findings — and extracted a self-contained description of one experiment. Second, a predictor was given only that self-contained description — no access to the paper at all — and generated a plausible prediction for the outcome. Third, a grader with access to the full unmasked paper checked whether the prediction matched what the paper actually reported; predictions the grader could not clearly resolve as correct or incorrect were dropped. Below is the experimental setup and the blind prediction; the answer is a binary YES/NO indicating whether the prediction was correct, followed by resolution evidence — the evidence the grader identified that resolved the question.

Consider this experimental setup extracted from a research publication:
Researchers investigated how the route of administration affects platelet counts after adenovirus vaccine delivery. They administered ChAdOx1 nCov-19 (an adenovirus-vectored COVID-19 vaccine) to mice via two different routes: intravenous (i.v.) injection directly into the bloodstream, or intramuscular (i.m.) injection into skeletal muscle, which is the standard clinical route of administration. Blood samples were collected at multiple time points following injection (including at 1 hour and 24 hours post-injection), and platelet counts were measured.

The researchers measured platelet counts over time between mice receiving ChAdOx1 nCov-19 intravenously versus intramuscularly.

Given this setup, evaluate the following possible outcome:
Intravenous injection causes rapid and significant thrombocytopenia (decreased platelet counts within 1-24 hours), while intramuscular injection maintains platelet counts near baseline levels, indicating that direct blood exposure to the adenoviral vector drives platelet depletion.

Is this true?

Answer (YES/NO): YES